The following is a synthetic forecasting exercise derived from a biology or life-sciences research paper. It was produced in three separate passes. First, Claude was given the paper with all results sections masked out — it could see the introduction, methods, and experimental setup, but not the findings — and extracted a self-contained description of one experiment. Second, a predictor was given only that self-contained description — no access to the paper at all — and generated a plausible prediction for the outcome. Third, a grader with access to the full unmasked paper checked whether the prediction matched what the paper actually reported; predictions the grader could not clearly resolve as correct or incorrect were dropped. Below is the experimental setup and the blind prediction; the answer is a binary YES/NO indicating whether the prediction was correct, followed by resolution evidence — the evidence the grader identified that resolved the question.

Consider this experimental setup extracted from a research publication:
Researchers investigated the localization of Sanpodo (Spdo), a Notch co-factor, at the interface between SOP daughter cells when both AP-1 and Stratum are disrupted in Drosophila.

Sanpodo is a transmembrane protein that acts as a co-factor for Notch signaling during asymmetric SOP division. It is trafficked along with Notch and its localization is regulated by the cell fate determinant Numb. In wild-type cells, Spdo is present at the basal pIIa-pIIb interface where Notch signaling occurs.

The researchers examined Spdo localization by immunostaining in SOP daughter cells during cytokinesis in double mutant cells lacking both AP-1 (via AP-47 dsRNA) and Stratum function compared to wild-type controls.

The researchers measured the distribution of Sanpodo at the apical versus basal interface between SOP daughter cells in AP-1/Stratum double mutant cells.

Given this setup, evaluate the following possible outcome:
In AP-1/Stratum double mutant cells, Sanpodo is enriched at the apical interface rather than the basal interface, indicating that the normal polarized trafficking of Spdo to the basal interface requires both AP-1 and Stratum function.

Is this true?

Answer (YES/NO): YES